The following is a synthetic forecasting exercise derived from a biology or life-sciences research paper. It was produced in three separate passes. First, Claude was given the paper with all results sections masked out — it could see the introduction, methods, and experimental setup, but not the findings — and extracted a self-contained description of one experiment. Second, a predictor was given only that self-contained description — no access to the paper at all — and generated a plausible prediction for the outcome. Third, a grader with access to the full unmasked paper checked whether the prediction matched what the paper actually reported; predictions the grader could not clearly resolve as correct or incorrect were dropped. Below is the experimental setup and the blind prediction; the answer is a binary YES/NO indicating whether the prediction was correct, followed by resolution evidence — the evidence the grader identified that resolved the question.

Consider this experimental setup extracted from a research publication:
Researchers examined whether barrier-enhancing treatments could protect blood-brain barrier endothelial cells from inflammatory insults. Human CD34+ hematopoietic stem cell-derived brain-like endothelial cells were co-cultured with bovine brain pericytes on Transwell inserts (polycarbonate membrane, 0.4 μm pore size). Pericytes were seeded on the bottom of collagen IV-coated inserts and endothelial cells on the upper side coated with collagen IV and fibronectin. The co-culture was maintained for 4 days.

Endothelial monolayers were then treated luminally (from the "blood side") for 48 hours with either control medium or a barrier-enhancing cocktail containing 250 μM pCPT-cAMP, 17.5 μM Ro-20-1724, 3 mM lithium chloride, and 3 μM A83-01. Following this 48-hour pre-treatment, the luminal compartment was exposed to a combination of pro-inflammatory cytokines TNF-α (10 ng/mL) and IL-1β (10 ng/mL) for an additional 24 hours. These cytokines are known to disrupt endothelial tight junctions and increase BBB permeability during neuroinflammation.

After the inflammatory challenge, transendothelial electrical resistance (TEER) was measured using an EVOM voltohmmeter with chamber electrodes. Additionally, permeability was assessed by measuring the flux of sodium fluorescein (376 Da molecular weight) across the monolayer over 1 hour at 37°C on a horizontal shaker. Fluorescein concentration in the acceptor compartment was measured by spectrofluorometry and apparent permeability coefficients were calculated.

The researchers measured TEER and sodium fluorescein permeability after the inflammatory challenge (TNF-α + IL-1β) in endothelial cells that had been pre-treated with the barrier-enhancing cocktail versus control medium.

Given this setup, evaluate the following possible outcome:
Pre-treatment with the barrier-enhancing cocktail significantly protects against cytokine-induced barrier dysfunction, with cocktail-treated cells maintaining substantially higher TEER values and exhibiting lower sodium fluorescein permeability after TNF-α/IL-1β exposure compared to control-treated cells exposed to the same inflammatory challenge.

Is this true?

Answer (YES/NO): NO